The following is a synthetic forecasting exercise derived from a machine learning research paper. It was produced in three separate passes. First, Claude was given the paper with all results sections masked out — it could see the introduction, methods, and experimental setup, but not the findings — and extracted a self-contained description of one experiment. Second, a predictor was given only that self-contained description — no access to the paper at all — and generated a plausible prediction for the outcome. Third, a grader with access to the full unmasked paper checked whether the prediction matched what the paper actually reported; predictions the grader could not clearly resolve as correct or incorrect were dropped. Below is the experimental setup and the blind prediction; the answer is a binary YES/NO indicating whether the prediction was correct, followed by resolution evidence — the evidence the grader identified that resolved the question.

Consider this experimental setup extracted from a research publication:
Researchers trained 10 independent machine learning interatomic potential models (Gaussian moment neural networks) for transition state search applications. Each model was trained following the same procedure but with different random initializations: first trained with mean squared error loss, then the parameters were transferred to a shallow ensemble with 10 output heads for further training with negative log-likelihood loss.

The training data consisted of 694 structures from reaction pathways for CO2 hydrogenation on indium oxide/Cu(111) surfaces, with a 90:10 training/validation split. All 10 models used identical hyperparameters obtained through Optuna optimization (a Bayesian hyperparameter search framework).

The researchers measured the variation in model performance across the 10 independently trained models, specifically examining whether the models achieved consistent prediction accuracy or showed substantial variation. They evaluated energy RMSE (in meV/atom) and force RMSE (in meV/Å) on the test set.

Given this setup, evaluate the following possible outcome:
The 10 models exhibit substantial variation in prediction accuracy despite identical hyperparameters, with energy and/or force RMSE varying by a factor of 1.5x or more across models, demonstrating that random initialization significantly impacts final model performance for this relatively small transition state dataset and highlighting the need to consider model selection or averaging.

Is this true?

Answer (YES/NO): YES